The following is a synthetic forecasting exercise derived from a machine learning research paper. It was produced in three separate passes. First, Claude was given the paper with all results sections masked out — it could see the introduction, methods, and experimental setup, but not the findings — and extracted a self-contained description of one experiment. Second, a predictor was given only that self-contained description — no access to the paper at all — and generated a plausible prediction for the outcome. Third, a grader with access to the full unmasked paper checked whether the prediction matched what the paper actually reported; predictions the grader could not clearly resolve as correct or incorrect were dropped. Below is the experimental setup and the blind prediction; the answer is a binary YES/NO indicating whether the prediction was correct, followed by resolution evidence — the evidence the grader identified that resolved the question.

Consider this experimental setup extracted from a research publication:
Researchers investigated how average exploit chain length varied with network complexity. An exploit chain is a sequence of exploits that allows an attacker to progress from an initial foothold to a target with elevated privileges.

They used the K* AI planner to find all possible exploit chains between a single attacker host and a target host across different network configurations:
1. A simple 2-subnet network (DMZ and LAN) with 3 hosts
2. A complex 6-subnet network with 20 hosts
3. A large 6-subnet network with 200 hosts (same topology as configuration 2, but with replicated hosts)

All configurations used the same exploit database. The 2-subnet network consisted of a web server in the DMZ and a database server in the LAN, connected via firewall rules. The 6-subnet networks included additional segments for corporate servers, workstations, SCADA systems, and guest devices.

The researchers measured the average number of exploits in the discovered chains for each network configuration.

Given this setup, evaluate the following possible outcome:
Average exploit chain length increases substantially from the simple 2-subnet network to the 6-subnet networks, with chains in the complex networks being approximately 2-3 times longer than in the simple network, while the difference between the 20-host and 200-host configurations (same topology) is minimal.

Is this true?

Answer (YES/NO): YES